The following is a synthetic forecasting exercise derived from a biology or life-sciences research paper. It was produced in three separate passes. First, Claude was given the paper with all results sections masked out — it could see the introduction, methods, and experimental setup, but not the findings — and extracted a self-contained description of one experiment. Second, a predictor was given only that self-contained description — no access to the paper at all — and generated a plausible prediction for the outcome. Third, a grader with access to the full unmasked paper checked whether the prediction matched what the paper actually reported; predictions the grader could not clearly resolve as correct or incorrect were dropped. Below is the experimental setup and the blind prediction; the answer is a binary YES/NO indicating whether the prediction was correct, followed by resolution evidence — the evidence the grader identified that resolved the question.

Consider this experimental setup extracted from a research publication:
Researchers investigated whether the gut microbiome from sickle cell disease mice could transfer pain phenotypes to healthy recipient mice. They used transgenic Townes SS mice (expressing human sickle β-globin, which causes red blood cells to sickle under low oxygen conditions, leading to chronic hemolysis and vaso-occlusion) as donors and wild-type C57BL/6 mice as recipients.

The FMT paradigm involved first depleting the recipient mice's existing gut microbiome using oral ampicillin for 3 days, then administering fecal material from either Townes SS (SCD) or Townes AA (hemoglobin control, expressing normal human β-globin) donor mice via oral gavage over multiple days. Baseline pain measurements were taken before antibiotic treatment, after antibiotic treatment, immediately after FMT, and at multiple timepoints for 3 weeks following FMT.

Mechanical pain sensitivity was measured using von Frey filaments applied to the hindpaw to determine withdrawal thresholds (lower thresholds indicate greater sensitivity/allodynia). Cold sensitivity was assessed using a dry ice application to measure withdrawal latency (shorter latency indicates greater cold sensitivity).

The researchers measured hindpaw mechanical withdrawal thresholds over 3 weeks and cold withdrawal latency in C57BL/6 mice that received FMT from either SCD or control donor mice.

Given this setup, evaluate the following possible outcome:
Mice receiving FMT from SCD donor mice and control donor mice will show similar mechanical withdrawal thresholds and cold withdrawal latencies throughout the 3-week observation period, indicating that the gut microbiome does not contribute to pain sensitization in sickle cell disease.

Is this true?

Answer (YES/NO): NO